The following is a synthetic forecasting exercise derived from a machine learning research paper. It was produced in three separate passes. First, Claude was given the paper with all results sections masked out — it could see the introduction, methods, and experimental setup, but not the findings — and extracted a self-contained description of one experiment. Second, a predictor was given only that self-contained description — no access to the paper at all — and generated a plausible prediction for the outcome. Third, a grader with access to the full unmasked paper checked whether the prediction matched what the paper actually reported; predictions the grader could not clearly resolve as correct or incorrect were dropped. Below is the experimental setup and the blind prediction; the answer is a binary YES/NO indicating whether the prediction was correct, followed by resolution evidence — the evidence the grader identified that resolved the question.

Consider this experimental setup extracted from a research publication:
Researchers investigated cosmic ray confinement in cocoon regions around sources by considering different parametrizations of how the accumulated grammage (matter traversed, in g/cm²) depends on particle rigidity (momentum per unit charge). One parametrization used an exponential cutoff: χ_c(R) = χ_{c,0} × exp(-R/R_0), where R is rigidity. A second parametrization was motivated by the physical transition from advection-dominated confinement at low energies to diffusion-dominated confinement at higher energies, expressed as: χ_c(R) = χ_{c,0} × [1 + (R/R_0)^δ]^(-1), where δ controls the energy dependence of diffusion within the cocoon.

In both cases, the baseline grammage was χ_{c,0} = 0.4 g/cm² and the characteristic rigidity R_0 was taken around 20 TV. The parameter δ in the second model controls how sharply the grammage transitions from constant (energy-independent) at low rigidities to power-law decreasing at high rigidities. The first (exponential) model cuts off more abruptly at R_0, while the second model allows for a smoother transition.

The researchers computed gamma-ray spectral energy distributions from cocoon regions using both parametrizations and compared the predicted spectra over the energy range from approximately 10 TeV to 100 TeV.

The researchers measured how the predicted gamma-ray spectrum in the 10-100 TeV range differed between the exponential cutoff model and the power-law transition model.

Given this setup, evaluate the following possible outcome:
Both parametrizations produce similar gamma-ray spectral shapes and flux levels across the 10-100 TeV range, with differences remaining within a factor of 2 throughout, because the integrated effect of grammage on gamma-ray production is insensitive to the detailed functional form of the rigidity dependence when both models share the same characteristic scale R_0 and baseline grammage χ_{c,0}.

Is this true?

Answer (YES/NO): NO